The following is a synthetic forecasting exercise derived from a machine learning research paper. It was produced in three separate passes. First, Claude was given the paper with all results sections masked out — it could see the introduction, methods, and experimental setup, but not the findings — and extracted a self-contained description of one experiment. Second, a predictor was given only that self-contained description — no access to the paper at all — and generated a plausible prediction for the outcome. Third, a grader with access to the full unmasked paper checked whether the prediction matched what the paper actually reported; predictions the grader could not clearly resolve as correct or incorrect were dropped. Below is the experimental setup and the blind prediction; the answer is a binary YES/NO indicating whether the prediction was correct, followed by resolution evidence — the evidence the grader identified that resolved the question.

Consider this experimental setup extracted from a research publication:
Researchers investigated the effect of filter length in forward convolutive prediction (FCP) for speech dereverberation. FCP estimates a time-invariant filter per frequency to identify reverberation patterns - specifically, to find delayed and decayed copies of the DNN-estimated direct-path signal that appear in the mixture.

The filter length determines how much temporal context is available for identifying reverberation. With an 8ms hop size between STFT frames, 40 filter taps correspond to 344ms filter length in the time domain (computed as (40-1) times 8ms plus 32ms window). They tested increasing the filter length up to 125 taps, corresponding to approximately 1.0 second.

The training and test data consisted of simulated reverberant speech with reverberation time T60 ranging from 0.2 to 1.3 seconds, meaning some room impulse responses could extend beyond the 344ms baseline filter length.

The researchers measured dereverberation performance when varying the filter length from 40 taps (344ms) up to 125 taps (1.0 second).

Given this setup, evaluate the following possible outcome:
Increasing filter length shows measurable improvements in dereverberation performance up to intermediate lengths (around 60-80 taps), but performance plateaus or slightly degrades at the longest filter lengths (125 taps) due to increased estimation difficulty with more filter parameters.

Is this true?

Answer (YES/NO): NO